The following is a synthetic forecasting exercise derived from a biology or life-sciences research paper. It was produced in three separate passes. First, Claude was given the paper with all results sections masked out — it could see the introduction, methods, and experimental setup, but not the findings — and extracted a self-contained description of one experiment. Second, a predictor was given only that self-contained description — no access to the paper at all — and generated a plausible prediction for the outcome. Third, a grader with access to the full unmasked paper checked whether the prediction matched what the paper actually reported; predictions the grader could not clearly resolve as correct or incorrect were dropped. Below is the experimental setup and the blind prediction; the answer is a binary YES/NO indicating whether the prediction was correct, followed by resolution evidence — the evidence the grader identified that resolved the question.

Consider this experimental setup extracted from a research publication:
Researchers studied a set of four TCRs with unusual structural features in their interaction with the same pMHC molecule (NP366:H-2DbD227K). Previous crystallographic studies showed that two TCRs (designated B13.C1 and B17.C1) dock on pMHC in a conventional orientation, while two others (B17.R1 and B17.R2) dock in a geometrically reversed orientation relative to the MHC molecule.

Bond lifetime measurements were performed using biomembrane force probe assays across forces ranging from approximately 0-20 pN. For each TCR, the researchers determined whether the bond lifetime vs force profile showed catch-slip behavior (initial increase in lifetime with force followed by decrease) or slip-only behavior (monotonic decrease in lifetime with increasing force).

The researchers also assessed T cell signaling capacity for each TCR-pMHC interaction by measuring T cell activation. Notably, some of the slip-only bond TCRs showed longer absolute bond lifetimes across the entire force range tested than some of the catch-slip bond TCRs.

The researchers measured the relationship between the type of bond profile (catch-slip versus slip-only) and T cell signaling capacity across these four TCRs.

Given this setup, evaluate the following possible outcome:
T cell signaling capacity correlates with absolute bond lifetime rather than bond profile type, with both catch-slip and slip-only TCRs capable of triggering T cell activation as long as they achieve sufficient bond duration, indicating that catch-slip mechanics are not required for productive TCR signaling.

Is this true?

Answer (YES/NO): NO